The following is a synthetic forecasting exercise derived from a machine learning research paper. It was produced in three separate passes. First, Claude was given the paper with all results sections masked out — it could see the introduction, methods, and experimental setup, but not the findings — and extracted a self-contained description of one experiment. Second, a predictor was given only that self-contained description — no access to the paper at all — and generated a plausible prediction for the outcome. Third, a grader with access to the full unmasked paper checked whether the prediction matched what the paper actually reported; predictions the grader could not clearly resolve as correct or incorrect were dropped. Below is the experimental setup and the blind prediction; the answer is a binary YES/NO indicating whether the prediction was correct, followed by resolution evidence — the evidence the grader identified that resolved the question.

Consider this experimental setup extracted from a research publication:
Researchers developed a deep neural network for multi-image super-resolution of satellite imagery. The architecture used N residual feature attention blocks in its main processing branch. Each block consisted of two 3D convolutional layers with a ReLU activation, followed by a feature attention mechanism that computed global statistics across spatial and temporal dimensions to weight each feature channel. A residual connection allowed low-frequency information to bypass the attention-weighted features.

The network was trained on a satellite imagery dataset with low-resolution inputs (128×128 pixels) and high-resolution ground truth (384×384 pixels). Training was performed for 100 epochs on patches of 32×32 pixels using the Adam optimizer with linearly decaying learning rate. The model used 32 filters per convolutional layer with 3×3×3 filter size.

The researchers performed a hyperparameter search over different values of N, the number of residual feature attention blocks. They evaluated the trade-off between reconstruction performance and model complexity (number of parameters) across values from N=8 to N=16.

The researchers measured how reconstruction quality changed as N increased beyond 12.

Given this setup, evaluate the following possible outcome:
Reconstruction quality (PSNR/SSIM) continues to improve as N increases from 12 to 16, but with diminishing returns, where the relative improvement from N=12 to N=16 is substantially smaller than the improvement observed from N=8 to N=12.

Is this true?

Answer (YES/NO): YES